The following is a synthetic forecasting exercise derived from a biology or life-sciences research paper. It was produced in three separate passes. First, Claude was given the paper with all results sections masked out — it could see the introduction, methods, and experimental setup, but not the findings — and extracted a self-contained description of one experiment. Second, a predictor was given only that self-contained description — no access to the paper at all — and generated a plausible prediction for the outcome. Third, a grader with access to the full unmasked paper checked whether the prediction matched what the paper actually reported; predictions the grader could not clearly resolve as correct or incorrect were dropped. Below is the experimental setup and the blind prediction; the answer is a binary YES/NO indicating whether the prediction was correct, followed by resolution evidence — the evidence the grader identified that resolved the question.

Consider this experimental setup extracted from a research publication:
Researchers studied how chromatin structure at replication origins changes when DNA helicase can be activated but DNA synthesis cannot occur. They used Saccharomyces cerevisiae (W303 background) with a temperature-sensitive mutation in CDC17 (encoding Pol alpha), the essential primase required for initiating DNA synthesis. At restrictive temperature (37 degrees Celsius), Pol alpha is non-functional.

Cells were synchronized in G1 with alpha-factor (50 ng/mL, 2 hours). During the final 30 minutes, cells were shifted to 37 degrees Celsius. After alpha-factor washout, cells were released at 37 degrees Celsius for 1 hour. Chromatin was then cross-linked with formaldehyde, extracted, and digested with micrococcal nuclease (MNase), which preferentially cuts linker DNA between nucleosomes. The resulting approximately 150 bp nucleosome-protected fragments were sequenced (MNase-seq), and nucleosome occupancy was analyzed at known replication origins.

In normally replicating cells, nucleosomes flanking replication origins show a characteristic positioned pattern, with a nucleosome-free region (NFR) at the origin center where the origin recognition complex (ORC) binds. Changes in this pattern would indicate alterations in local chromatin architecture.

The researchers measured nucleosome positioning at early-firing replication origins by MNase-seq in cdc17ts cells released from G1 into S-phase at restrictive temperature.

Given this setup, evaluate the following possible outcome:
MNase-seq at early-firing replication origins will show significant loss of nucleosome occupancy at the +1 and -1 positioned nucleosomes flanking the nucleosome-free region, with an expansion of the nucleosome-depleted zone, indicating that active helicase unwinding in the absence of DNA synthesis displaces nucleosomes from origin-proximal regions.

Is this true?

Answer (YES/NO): NO